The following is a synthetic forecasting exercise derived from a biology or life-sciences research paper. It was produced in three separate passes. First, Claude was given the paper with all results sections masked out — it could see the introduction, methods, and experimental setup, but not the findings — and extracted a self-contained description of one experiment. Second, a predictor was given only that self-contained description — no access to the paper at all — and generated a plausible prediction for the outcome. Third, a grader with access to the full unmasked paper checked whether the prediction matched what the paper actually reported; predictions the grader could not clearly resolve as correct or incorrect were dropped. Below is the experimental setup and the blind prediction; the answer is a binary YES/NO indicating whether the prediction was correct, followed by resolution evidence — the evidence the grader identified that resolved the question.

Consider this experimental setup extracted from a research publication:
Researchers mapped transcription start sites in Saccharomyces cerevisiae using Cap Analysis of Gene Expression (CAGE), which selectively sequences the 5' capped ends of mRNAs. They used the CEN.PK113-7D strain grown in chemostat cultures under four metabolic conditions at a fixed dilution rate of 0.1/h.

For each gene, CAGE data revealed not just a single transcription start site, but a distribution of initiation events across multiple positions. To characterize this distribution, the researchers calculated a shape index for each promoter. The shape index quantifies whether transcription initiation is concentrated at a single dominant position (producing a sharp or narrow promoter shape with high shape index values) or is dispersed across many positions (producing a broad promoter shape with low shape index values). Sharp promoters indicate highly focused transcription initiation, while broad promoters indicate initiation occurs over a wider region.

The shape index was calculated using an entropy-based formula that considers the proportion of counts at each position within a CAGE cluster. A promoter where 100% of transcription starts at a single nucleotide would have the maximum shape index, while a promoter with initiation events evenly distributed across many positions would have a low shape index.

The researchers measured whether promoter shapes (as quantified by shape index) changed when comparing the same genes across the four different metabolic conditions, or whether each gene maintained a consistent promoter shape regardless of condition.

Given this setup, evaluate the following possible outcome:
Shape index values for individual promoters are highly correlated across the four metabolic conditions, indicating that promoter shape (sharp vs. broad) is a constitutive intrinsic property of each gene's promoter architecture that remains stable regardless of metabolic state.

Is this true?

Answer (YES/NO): YES